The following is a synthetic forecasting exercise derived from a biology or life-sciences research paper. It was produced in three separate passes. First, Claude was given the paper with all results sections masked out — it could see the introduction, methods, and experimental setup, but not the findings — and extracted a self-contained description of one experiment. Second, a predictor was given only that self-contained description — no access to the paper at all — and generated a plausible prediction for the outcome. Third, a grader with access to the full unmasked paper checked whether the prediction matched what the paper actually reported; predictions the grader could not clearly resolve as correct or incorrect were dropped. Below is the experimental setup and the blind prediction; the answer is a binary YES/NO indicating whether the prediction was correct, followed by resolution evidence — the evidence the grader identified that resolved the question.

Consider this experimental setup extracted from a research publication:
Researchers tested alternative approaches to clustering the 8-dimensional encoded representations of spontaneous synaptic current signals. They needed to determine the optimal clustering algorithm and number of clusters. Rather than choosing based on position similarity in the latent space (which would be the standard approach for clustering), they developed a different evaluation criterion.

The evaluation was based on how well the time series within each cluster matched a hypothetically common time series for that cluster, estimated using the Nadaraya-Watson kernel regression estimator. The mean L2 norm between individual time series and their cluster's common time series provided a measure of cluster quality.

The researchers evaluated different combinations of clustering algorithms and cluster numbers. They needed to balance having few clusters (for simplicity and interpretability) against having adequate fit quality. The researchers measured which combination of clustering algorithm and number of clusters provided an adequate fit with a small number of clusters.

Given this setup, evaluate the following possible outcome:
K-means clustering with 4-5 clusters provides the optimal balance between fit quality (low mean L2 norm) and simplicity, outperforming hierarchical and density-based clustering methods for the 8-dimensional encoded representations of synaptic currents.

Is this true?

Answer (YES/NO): NO